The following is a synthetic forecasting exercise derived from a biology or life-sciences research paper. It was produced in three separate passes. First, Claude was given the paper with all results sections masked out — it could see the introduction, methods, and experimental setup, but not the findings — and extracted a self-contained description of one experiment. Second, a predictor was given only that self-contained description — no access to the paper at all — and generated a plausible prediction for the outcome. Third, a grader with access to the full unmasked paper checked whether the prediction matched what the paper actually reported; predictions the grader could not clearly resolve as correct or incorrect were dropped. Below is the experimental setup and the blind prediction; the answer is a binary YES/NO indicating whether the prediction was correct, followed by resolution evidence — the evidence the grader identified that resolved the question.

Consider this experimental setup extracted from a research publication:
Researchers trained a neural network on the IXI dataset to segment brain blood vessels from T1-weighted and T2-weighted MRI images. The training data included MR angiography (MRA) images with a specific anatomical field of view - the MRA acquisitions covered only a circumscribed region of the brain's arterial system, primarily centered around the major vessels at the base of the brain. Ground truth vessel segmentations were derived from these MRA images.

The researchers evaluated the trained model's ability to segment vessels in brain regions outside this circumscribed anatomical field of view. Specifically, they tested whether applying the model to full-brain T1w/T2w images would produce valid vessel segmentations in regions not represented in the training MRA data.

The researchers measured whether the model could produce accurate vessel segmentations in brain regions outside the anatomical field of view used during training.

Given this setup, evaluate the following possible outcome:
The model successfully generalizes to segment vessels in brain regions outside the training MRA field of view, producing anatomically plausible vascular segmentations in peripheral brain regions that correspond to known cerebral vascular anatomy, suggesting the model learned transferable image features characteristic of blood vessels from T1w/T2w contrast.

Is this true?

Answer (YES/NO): NO